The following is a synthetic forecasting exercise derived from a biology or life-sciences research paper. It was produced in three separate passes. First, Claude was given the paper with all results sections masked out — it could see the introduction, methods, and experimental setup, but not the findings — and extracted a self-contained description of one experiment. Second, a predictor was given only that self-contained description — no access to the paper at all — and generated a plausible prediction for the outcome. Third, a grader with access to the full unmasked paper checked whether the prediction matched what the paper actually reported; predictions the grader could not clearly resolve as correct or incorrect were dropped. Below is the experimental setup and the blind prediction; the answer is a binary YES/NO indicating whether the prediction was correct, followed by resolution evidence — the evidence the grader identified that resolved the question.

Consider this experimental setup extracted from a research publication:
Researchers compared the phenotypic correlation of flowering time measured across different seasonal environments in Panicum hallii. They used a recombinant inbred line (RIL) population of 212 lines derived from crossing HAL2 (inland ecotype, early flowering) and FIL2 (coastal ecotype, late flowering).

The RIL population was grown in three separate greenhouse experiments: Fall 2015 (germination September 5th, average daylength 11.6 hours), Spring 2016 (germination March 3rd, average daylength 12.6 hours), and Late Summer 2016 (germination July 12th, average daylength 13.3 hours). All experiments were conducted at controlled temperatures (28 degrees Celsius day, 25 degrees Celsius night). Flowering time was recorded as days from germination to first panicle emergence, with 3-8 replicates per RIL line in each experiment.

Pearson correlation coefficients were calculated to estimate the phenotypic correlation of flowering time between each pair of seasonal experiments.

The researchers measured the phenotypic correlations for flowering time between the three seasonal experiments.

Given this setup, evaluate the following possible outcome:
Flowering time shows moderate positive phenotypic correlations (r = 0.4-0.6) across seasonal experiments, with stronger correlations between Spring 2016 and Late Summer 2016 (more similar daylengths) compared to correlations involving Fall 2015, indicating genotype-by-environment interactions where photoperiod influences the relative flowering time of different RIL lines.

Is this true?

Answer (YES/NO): NO